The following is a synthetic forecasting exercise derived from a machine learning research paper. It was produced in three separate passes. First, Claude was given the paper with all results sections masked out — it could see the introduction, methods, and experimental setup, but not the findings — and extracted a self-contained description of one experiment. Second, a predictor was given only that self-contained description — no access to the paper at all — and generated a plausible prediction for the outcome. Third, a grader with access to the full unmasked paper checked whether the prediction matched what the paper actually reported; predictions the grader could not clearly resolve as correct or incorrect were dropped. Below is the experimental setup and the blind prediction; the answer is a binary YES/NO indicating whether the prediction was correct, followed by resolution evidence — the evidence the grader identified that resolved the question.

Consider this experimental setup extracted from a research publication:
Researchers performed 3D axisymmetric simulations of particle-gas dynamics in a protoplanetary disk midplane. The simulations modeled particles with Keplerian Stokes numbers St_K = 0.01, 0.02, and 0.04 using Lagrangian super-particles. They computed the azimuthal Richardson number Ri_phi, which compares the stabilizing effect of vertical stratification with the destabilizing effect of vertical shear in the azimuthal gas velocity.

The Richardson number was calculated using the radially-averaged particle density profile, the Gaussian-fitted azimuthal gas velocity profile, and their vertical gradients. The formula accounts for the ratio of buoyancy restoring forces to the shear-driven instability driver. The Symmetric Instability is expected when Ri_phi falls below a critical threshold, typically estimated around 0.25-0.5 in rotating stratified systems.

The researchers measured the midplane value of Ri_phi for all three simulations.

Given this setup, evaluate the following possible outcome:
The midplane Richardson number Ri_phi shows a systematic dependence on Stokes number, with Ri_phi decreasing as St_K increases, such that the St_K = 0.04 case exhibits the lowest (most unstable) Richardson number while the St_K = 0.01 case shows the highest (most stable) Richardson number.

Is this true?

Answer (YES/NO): NO